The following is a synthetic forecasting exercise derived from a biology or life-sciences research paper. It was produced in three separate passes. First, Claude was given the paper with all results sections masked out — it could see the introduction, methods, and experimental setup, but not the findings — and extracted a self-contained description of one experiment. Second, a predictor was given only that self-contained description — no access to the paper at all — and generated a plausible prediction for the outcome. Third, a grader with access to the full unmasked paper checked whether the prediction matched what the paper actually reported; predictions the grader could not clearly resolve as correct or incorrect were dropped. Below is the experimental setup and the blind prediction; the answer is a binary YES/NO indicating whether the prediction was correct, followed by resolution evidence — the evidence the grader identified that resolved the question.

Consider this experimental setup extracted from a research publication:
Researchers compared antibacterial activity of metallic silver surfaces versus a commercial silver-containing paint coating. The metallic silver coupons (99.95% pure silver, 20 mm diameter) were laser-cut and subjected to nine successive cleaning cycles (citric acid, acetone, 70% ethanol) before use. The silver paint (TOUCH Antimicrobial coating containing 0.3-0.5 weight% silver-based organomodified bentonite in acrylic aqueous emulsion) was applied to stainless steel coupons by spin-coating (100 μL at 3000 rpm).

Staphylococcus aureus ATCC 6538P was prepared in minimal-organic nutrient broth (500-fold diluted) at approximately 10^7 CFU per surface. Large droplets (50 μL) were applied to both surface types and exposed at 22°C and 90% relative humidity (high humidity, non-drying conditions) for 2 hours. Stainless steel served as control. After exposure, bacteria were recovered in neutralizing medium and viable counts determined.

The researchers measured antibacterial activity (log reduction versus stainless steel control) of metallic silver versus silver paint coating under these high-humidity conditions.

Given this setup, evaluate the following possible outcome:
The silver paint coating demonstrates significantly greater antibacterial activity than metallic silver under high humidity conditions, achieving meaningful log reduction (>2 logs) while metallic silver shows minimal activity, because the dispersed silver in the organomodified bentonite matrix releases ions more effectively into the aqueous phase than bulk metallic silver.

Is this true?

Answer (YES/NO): NO